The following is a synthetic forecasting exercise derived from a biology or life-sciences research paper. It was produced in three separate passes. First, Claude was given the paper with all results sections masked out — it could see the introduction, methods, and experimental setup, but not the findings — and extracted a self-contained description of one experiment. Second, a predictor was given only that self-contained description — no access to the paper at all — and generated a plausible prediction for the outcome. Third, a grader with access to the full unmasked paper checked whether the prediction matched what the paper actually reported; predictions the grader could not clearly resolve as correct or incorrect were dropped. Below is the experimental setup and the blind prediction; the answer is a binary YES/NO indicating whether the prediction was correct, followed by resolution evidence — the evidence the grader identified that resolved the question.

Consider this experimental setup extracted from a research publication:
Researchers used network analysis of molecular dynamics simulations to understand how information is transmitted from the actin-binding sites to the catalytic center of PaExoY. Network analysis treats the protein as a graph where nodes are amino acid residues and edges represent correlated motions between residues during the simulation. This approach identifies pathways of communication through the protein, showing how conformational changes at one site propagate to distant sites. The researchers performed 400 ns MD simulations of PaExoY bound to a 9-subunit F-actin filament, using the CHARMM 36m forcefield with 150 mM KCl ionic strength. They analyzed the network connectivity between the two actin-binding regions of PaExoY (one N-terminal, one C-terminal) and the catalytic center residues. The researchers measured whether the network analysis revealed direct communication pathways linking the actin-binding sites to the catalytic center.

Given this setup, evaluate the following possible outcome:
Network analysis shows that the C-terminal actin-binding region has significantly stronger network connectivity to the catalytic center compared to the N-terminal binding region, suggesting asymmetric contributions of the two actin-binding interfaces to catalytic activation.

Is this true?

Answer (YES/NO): NO